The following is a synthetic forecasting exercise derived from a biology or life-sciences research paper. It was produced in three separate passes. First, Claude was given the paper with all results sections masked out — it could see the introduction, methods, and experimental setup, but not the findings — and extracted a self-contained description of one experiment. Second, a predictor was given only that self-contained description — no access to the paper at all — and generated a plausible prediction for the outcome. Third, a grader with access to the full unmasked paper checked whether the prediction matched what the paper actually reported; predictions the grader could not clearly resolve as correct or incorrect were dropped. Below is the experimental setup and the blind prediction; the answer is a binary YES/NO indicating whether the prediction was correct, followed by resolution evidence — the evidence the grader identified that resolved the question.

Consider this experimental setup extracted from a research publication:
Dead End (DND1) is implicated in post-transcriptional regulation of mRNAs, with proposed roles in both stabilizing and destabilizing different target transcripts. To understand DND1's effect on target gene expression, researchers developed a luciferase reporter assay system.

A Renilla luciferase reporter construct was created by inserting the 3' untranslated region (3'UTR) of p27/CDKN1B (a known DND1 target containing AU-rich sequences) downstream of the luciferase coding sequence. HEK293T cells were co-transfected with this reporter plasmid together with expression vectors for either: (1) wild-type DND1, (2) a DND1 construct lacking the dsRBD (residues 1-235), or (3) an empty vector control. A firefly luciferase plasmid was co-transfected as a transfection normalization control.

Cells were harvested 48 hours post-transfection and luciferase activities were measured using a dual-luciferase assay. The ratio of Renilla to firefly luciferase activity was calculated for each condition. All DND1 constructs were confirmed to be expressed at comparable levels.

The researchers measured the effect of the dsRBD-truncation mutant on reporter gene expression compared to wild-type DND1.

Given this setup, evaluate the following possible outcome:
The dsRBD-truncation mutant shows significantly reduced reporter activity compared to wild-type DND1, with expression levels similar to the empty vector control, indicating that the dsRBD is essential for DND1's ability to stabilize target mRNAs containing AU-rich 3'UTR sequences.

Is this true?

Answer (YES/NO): NO